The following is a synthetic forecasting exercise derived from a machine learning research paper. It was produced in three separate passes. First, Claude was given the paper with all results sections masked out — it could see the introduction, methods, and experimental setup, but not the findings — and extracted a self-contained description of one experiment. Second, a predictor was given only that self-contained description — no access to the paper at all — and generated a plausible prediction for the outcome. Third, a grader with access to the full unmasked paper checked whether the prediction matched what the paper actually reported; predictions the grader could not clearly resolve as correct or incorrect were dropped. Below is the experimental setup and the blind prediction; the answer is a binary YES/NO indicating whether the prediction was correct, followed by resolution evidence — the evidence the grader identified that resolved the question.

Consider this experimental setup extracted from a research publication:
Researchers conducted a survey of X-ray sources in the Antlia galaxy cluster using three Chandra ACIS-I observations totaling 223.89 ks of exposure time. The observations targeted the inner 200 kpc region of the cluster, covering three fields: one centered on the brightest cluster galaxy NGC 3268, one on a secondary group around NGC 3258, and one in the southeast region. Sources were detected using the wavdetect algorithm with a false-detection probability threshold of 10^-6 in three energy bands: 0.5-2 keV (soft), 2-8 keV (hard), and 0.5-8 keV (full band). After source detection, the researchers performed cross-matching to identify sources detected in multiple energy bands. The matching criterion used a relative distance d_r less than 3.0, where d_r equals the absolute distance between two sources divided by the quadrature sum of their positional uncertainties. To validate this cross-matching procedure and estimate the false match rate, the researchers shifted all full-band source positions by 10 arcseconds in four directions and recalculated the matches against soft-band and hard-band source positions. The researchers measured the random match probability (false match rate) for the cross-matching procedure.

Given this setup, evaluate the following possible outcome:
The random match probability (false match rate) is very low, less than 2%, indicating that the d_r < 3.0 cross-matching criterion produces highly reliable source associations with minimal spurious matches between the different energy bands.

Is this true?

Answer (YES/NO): YES